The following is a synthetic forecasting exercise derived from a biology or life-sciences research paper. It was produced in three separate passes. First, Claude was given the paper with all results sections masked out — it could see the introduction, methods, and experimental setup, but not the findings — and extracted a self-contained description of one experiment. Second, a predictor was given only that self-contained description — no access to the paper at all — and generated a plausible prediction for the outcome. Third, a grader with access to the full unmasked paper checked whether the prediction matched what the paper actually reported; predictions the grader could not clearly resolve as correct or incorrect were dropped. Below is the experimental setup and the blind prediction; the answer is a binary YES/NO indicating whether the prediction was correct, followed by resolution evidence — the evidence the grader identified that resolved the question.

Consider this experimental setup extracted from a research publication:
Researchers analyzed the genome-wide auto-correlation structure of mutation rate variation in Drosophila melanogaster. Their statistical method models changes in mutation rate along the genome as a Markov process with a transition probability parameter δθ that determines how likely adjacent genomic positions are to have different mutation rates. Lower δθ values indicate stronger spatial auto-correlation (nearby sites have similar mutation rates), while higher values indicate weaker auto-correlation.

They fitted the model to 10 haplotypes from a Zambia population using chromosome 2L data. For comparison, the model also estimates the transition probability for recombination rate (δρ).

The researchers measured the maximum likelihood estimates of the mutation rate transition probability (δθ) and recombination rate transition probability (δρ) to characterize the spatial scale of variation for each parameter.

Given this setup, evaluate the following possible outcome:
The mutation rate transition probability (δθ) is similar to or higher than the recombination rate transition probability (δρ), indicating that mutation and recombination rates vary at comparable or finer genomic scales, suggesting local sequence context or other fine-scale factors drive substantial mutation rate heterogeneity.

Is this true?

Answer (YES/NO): NO